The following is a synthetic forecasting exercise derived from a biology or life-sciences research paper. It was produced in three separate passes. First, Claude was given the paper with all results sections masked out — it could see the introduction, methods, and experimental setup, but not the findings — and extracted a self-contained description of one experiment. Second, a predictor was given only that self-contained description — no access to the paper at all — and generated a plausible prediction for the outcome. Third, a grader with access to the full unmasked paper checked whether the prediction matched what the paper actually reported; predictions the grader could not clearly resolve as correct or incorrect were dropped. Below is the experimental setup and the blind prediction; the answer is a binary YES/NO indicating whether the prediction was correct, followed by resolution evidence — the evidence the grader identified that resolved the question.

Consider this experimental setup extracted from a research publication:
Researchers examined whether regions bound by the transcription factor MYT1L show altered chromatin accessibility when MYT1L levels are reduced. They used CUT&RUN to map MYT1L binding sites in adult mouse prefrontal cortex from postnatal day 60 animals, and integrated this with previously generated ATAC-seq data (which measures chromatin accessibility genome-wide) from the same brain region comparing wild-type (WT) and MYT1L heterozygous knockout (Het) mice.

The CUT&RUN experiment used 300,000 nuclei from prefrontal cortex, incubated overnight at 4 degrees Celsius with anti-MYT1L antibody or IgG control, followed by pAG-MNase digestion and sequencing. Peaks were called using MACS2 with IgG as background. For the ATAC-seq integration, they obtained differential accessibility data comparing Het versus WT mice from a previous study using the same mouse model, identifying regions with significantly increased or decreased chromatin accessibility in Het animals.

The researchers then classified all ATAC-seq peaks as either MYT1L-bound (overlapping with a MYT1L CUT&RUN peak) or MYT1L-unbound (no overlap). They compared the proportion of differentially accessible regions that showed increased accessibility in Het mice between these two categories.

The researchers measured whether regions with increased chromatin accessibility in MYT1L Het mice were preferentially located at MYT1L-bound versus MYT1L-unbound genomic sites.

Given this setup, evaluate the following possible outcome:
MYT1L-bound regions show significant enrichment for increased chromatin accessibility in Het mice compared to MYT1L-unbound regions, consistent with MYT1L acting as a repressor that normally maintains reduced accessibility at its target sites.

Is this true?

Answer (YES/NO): NO